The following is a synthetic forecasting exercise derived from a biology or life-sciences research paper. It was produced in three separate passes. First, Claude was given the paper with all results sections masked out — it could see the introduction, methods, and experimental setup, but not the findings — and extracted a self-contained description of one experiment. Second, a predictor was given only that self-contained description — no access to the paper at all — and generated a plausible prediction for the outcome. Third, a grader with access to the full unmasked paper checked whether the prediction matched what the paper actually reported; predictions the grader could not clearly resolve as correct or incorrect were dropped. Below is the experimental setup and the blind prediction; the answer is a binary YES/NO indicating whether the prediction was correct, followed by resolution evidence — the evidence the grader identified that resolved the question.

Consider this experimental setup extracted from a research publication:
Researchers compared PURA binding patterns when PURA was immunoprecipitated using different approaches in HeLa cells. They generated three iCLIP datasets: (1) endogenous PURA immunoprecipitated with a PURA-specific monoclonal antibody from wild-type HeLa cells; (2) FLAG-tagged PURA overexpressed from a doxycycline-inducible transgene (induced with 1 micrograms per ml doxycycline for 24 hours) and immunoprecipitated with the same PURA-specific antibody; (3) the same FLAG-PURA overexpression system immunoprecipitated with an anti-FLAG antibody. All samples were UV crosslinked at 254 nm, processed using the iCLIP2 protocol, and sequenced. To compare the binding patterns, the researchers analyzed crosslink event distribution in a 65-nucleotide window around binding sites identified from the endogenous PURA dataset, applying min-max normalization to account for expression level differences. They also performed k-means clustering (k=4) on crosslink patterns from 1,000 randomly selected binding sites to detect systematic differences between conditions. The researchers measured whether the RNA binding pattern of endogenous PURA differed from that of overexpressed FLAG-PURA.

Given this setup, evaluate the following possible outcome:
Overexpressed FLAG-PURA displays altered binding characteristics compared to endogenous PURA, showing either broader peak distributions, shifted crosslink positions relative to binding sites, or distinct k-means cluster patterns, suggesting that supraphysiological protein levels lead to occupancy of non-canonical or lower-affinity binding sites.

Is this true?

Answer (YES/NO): NO